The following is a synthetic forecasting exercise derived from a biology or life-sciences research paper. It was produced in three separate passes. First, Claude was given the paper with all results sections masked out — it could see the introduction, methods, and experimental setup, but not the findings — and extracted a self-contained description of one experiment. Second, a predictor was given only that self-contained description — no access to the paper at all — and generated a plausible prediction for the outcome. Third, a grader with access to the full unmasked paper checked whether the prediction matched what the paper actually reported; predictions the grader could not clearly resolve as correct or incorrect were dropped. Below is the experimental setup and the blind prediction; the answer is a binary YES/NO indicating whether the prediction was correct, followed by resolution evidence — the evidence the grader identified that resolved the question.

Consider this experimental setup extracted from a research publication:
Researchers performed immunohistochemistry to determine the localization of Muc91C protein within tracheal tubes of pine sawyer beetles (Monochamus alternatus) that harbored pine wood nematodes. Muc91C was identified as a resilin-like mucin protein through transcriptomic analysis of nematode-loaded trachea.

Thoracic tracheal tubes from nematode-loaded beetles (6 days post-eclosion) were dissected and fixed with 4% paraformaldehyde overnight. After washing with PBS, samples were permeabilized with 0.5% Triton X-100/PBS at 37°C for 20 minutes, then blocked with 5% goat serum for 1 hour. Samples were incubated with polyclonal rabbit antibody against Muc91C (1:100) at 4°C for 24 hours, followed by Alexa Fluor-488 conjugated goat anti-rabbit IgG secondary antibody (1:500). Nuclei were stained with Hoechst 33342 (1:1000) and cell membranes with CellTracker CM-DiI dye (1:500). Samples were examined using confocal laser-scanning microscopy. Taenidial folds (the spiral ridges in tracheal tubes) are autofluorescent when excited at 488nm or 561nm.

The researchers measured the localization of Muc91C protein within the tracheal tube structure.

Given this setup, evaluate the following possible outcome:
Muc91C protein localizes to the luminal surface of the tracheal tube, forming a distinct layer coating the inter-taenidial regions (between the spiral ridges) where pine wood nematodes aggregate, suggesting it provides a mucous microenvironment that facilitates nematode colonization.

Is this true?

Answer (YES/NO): NO